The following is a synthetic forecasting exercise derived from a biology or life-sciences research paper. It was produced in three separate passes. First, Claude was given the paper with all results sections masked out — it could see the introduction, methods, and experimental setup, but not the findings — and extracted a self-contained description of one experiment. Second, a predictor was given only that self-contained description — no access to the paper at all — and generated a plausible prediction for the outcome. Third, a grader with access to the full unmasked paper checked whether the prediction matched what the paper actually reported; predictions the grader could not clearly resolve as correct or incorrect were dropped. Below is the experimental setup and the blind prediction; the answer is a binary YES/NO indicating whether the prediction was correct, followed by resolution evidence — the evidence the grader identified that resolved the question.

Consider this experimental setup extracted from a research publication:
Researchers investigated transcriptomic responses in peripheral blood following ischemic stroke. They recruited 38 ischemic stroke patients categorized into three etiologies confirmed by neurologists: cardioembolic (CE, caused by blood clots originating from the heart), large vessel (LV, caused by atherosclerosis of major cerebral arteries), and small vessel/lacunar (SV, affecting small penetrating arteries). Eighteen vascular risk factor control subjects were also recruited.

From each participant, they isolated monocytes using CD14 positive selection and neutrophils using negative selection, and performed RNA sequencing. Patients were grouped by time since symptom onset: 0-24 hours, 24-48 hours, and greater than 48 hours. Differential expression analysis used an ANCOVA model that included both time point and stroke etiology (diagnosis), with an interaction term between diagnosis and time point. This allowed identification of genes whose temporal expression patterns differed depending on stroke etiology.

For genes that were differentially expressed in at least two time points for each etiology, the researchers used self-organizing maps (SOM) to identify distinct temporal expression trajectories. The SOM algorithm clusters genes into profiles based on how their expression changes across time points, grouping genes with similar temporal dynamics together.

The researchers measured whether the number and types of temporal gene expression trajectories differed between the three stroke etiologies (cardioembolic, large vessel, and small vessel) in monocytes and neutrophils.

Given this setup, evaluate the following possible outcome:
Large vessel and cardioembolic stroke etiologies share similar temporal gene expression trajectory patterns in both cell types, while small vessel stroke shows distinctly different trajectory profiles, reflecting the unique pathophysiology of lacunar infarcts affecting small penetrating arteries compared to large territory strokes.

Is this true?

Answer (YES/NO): NO